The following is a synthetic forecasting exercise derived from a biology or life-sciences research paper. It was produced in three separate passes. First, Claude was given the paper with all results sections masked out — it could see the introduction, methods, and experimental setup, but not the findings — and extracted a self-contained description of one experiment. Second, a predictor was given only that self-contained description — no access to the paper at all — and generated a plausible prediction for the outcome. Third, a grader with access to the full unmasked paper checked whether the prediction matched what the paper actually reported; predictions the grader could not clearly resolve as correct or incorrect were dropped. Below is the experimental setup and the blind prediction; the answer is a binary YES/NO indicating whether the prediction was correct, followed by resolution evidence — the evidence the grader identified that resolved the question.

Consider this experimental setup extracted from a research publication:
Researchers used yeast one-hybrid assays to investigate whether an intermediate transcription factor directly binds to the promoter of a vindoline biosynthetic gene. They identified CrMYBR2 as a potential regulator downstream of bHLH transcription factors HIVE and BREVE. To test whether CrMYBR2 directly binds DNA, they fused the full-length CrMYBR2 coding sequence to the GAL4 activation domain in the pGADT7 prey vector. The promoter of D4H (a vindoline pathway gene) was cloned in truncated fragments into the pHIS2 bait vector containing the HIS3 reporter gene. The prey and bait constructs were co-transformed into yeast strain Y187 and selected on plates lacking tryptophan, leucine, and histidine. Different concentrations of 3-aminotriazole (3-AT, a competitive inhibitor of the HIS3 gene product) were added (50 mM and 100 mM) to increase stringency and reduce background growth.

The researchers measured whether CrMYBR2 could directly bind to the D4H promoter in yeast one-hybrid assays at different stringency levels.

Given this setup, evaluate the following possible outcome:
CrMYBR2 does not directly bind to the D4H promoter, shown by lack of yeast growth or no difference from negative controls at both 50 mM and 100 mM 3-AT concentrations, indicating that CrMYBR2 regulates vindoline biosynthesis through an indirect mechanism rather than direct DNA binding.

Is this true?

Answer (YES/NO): NO